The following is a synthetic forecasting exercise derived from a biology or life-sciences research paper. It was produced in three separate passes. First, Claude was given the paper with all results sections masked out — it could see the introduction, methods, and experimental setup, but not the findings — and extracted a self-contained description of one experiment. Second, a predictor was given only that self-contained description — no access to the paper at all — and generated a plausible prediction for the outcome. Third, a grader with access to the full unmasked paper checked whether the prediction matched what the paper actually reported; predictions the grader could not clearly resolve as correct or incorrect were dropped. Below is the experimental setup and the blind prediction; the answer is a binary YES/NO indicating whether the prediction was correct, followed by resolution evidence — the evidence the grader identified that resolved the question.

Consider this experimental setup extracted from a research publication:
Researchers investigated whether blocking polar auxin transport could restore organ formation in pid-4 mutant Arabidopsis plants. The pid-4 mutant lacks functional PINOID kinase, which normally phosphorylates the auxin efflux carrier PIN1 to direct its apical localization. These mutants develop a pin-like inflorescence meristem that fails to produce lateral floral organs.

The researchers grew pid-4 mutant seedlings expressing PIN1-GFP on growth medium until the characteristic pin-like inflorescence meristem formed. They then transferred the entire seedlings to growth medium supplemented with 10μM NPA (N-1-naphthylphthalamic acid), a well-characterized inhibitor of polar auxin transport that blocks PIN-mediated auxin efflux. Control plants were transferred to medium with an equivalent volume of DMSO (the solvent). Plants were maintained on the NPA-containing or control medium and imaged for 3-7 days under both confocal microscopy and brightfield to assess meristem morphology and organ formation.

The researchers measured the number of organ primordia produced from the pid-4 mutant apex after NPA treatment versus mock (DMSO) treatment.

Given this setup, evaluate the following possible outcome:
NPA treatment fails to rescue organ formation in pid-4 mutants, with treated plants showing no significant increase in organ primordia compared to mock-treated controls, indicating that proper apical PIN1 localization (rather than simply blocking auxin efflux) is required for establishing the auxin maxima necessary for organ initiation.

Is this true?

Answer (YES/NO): NO